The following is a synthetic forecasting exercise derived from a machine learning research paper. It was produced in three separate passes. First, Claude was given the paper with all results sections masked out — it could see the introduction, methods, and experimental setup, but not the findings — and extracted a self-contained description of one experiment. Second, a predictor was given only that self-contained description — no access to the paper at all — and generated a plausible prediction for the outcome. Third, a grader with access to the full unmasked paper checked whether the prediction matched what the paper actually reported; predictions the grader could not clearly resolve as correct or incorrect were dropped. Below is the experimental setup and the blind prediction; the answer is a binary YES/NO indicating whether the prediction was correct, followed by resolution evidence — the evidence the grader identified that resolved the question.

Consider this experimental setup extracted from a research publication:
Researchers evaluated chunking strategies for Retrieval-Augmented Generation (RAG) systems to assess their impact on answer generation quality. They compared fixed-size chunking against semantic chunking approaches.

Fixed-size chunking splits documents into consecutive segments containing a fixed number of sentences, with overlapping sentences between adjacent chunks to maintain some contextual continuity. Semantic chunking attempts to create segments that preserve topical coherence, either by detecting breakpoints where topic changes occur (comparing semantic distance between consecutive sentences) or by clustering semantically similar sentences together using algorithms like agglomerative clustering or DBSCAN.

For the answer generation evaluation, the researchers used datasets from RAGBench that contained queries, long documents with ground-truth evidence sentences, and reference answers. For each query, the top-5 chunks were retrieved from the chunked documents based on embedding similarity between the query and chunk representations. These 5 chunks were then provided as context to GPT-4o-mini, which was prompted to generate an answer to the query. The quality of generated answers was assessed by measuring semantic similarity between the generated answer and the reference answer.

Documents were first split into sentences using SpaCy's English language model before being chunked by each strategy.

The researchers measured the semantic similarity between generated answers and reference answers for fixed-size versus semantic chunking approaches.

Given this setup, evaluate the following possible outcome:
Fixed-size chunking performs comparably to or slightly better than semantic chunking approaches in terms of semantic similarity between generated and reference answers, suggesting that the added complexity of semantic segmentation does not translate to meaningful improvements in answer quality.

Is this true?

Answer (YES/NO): NO